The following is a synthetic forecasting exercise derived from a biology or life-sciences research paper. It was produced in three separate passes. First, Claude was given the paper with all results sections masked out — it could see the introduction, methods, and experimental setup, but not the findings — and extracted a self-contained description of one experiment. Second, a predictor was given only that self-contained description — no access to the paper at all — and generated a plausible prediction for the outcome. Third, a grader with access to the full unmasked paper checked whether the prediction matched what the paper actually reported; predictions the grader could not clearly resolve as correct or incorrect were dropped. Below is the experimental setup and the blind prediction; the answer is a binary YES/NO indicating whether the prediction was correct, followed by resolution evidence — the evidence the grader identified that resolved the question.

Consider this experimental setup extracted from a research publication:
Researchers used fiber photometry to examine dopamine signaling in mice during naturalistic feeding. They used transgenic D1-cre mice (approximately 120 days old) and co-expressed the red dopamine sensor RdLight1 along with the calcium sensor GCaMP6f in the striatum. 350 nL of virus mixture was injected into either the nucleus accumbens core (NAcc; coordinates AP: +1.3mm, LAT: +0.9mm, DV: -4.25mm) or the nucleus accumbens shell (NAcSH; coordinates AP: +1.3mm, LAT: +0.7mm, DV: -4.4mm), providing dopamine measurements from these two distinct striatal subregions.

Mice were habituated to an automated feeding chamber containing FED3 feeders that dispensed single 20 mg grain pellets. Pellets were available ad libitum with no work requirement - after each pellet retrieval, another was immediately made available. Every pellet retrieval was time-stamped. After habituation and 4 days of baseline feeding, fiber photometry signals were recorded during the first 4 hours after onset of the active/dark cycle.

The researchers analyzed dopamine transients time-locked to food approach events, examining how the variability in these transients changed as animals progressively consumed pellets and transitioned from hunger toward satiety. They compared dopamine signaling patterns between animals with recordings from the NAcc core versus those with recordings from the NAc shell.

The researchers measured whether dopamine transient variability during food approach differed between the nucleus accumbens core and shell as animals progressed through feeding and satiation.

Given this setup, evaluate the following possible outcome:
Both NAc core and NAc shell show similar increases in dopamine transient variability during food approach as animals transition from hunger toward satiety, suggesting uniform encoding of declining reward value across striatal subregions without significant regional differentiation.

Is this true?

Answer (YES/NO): NO